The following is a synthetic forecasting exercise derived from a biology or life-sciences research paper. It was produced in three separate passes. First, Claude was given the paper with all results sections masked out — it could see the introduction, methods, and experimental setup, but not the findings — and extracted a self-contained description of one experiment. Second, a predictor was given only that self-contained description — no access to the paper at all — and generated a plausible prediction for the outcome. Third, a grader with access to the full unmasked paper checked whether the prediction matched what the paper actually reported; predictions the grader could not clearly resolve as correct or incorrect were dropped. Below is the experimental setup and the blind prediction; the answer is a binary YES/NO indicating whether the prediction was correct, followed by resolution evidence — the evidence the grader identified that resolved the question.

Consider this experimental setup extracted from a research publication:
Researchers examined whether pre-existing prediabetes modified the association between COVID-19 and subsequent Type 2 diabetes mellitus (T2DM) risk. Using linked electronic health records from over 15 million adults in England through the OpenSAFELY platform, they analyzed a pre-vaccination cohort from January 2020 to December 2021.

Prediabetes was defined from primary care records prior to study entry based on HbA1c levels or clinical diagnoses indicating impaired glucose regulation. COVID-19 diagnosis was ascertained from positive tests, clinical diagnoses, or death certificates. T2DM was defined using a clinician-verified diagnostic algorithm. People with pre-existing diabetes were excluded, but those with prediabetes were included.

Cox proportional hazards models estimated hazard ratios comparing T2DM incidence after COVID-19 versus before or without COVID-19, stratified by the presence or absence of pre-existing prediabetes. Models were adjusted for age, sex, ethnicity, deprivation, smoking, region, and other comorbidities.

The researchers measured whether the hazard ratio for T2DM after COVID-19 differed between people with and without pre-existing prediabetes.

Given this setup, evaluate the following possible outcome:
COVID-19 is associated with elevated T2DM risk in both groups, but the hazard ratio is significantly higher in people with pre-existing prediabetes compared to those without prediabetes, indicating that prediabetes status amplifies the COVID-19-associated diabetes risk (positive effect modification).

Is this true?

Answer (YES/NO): NO